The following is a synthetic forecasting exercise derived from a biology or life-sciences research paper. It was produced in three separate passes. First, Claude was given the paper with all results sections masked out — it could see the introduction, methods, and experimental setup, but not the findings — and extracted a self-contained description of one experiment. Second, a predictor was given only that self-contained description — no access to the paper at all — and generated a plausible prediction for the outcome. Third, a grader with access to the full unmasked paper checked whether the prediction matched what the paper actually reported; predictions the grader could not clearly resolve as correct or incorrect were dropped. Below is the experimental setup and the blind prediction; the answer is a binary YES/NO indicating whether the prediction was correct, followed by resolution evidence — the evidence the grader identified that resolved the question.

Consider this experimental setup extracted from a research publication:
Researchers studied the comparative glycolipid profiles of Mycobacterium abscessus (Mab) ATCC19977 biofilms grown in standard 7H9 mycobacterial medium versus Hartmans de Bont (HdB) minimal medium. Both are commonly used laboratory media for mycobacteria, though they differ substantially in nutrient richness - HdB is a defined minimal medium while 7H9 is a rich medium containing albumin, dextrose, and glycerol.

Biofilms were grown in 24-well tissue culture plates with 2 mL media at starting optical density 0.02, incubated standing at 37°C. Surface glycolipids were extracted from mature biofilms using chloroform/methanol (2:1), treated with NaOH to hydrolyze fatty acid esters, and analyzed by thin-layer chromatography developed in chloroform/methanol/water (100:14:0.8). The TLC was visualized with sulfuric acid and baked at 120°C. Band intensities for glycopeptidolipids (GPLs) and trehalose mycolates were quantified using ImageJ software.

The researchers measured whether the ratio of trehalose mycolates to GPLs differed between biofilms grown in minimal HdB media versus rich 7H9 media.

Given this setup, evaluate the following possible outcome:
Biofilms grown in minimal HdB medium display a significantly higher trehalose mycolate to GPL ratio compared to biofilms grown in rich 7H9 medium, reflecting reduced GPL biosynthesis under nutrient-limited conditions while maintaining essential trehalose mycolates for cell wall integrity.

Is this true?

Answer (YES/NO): NO